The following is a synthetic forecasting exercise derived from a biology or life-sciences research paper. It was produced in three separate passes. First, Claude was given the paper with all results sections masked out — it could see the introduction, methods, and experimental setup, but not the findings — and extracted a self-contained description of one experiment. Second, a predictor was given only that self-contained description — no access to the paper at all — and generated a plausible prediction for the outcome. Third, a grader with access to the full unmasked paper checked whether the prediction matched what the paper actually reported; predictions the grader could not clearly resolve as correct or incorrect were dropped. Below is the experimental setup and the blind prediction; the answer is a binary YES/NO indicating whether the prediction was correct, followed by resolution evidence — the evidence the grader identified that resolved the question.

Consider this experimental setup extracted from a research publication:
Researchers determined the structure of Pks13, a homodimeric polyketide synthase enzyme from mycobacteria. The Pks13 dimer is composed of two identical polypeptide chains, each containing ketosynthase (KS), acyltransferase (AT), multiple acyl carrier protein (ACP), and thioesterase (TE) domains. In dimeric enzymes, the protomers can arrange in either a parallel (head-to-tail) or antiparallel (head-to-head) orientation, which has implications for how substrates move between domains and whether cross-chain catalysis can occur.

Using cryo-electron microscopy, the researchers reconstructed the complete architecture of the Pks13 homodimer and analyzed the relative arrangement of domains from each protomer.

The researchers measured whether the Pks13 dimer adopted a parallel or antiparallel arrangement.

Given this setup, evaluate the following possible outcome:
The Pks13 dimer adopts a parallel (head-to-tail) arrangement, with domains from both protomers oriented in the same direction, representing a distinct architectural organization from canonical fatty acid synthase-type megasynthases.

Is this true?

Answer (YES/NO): YES